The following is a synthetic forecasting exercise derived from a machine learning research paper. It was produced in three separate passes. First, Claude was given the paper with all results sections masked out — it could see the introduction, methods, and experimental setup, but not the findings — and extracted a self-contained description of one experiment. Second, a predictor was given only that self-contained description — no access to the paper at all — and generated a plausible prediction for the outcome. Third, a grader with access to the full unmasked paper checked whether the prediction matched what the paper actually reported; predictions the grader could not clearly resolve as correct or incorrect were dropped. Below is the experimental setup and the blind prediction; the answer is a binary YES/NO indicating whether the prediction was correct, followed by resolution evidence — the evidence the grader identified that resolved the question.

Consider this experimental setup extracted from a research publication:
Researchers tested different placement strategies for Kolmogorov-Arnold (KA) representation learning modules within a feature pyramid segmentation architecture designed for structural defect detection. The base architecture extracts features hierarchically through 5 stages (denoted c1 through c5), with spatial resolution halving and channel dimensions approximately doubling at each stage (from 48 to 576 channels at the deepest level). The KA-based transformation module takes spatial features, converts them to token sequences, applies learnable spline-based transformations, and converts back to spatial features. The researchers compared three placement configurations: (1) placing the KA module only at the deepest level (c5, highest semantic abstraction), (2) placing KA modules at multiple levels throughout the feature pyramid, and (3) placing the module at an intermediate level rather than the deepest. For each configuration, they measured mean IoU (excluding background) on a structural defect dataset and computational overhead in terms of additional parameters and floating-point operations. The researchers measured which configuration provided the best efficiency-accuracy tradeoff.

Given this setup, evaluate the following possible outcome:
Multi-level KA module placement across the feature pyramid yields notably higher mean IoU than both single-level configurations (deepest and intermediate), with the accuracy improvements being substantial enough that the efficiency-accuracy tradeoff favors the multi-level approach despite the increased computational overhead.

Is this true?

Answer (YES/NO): NO